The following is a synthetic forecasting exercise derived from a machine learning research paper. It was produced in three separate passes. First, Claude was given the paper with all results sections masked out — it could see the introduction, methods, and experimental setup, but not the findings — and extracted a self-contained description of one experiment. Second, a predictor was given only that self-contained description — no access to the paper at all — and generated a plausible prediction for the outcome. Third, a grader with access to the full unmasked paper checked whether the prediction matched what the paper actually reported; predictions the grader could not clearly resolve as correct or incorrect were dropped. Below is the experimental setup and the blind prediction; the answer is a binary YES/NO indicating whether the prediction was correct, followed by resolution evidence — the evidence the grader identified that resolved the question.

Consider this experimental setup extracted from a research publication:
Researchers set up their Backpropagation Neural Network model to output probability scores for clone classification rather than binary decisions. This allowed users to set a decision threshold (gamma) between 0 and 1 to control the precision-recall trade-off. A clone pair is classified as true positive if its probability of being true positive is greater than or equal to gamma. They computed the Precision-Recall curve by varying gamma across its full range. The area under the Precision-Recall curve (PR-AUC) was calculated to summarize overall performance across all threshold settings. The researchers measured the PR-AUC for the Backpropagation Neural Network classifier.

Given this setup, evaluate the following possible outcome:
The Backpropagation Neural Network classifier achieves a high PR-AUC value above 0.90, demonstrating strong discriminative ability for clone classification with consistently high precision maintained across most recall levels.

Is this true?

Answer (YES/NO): NO